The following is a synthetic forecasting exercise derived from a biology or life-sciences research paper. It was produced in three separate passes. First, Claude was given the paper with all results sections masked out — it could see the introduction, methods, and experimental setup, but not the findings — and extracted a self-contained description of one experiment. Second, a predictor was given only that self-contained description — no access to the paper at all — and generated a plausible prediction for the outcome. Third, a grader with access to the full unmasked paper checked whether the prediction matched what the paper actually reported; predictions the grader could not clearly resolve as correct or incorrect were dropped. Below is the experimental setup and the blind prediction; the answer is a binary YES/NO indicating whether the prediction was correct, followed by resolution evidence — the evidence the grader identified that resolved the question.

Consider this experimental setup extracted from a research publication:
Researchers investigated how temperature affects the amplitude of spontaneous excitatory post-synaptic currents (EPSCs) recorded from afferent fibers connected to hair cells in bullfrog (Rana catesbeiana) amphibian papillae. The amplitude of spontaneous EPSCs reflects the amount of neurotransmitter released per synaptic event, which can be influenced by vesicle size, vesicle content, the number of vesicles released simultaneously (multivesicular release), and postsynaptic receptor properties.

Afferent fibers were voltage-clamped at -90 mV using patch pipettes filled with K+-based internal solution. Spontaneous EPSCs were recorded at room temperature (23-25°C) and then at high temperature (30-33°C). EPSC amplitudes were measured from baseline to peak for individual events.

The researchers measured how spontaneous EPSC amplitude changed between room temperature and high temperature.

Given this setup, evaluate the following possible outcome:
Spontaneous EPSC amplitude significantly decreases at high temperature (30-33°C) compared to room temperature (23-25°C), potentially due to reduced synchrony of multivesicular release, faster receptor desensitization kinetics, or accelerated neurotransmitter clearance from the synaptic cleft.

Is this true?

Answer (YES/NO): NO